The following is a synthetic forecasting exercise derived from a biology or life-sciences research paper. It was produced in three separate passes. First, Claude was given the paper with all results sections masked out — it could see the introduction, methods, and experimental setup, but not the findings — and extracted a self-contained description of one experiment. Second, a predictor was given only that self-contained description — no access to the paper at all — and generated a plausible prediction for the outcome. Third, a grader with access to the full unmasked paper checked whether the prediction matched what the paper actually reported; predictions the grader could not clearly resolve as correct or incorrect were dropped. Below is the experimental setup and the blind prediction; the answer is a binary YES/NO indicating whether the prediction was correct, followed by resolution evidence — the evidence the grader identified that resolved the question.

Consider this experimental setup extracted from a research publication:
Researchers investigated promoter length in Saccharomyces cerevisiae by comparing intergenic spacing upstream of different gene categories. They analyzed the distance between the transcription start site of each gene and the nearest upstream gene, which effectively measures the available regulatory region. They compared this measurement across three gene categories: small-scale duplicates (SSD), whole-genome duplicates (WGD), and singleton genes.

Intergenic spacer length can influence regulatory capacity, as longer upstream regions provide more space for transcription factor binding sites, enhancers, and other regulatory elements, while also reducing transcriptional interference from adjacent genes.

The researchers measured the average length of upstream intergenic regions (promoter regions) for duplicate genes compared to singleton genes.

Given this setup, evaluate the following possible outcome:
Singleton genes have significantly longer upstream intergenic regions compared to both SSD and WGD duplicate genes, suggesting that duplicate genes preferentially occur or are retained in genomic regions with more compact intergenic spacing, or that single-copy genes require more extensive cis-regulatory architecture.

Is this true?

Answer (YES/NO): NO